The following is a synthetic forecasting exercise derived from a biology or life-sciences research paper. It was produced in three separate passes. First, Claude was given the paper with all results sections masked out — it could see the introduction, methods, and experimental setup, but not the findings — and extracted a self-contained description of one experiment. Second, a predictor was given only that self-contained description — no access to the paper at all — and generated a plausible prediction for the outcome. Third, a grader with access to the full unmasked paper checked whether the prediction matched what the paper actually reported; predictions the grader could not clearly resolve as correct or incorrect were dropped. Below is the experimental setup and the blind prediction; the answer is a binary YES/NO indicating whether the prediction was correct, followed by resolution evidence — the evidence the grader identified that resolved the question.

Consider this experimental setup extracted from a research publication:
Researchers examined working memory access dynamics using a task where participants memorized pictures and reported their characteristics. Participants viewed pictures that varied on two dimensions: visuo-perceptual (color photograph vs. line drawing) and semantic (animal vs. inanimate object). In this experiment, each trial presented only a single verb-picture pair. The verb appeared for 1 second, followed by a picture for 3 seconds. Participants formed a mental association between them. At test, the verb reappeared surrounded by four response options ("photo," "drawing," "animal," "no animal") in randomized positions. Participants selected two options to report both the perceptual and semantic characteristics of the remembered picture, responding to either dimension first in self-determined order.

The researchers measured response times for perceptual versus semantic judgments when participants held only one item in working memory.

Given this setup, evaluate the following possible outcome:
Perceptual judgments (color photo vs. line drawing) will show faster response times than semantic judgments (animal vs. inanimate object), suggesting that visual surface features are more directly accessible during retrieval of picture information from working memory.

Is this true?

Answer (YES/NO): NO